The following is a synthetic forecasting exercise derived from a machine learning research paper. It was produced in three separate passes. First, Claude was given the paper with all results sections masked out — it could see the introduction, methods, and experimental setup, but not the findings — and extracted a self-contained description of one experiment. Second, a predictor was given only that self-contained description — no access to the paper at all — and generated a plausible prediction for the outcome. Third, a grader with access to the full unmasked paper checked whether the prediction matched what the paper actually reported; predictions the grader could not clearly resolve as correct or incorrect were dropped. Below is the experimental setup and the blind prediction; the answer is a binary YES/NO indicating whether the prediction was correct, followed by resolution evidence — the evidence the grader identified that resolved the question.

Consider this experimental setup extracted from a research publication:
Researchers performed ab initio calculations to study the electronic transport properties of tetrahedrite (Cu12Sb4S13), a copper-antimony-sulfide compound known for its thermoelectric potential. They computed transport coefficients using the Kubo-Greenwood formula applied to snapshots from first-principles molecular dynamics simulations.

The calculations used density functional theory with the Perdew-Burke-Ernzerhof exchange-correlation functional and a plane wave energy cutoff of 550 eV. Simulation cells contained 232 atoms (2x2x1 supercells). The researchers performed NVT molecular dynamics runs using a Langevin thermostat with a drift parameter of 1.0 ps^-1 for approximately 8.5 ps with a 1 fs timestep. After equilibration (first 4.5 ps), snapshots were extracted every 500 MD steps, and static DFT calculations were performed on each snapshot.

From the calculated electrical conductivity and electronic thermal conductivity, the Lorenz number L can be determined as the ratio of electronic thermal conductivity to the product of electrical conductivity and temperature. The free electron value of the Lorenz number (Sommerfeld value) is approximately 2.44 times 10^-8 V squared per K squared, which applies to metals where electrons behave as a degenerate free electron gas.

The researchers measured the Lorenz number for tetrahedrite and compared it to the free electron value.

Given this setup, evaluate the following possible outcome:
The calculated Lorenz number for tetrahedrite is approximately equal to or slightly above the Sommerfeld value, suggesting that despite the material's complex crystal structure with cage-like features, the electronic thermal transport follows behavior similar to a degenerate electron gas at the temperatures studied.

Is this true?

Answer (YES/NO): NO